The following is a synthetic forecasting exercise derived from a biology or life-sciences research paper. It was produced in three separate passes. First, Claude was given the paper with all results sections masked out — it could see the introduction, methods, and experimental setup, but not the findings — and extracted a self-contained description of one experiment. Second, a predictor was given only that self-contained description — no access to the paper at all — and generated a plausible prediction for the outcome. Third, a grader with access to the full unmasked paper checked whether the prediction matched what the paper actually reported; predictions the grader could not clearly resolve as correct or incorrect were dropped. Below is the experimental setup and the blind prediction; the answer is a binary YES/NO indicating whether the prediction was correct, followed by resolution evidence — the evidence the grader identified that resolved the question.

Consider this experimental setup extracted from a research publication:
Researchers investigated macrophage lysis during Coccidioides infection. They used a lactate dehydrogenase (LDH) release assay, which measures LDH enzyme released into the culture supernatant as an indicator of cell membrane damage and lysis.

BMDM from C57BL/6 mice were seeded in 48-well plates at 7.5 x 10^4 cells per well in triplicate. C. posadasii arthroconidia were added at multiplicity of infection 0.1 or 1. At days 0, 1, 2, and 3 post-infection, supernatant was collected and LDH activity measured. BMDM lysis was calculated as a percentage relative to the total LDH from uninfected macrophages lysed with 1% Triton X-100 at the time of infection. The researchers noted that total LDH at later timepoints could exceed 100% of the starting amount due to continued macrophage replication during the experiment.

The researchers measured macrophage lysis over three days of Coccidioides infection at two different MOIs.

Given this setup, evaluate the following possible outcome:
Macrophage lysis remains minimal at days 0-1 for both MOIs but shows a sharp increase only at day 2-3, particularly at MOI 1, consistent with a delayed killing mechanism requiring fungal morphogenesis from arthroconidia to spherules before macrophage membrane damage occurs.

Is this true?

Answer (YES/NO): NO